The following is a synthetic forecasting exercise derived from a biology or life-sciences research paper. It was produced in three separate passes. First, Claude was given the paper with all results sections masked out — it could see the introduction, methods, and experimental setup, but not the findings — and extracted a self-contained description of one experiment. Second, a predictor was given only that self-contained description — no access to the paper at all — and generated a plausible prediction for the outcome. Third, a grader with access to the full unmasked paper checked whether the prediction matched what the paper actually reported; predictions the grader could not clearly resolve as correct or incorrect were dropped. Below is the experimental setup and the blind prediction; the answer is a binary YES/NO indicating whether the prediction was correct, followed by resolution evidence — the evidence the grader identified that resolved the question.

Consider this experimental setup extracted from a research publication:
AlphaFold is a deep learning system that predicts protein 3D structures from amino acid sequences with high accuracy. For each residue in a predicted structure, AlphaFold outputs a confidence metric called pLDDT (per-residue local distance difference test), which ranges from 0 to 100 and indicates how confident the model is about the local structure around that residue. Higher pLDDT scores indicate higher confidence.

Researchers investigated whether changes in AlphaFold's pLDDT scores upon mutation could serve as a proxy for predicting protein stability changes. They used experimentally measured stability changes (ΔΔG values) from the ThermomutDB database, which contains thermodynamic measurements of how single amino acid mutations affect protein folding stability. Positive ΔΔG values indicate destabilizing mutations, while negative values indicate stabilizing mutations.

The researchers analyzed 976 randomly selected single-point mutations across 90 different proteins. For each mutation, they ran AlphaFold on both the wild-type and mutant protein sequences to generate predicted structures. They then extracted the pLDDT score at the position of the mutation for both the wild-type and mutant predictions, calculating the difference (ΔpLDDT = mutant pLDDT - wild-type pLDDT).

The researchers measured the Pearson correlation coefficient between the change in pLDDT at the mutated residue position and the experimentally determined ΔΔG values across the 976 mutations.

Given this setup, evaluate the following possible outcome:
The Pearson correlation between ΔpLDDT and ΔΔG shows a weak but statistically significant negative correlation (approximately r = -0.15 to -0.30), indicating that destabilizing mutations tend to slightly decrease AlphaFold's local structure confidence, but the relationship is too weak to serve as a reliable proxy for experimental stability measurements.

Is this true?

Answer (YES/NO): NO